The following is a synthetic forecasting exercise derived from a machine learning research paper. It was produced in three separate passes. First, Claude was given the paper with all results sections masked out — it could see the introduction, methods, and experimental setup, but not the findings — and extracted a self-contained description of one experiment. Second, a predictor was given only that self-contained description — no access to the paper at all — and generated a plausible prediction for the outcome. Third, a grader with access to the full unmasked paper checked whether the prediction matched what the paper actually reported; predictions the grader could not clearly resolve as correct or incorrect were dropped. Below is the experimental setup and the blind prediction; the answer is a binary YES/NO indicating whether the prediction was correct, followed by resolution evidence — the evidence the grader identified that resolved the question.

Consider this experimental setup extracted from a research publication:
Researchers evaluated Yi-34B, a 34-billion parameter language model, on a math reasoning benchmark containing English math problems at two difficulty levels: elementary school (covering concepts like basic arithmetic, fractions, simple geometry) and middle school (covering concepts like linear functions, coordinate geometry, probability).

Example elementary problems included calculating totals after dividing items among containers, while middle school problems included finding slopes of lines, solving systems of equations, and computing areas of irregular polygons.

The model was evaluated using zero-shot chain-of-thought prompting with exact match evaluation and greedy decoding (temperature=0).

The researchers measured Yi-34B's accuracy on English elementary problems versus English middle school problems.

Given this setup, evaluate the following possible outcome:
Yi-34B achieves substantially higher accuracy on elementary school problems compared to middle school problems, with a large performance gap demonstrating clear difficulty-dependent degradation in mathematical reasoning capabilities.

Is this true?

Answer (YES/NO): NO